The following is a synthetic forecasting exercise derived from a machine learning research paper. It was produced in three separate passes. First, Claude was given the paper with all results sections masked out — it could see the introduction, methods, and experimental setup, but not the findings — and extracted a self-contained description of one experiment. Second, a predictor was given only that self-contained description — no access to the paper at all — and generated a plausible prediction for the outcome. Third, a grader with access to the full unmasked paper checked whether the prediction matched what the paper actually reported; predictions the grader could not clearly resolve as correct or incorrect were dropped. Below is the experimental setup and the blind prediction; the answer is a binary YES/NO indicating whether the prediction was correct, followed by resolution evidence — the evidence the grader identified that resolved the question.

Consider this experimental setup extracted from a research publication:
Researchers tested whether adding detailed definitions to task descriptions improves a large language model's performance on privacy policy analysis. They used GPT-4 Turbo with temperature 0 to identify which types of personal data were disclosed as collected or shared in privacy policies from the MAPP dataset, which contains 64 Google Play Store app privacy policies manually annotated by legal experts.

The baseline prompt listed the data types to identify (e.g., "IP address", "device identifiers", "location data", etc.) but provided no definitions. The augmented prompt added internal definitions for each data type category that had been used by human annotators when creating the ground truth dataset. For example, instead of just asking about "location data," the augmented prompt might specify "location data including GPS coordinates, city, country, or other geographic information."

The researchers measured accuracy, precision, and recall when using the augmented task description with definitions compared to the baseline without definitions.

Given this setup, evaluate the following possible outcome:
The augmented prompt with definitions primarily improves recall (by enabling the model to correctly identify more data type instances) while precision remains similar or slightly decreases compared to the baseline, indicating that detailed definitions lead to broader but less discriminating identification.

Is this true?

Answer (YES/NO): NO